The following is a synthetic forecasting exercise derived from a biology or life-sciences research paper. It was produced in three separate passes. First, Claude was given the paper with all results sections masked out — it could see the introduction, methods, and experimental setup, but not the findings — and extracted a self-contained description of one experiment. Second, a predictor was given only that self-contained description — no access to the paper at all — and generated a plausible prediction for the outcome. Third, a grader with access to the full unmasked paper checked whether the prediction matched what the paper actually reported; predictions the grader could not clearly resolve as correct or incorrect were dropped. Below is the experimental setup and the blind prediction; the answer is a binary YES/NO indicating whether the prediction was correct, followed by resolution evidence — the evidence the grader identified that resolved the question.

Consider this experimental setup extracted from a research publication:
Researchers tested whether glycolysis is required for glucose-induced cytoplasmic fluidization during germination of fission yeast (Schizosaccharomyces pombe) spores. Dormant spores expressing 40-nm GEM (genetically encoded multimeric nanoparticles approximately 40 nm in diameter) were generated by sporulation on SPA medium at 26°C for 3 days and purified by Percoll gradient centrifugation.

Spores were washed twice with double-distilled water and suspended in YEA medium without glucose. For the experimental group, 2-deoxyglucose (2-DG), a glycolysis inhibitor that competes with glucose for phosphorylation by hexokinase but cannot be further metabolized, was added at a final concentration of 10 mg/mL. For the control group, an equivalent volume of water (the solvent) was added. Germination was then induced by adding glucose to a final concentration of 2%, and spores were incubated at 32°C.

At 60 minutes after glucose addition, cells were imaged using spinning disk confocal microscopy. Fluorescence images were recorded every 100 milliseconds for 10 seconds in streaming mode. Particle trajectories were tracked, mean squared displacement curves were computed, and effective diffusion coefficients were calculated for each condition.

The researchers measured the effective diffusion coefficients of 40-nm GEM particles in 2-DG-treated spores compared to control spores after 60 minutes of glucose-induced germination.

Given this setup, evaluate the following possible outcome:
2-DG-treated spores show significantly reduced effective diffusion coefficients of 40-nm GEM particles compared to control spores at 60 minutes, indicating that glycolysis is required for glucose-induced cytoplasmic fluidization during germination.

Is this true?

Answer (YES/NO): NO